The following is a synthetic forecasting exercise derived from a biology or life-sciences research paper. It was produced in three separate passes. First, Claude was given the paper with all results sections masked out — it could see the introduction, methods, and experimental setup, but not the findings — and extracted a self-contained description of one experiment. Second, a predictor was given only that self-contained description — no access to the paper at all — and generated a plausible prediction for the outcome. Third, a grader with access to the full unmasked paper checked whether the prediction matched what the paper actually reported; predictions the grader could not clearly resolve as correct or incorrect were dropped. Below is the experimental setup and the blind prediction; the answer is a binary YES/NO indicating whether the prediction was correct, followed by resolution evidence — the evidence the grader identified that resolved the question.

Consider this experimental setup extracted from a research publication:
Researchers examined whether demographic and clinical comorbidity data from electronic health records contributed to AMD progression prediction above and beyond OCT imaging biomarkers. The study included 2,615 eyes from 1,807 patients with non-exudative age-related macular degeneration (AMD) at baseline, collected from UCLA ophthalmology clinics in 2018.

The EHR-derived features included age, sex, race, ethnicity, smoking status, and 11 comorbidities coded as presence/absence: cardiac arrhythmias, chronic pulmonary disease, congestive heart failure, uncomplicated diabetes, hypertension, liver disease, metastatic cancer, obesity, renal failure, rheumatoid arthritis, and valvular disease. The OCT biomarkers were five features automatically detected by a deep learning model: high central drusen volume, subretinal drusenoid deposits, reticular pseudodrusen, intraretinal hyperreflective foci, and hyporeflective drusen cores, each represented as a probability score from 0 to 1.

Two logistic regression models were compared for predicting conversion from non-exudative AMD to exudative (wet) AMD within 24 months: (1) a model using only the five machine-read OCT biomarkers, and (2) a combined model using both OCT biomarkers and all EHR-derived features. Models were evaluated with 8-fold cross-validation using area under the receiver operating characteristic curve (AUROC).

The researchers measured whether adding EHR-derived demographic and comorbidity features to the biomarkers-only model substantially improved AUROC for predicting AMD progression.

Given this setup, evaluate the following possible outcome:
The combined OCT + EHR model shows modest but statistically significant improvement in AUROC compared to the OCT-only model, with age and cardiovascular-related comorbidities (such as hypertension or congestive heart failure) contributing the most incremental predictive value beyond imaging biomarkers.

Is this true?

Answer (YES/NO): NO